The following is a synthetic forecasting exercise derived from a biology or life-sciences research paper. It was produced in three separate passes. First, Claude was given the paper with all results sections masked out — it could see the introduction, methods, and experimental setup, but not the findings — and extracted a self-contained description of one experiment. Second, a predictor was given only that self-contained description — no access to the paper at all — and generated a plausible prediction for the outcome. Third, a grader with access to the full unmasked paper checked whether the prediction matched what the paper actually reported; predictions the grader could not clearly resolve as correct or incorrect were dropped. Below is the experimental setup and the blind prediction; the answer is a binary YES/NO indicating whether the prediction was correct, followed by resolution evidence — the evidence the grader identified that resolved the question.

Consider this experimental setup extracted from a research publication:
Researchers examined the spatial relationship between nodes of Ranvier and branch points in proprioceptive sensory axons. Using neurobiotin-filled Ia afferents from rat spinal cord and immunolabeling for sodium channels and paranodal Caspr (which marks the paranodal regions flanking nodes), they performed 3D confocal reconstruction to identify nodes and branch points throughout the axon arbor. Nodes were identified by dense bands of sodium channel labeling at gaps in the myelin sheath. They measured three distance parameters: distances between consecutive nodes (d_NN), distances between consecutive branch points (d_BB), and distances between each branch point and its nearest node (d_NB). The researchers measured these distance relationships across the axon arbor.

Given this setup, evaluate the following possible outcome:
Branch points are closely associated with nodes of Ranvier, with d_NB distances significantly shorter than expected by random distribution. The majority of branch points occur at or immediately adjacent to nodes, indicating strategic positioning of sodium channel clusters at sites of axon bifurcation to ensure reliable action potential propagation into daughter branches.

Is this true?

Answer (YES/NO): YES